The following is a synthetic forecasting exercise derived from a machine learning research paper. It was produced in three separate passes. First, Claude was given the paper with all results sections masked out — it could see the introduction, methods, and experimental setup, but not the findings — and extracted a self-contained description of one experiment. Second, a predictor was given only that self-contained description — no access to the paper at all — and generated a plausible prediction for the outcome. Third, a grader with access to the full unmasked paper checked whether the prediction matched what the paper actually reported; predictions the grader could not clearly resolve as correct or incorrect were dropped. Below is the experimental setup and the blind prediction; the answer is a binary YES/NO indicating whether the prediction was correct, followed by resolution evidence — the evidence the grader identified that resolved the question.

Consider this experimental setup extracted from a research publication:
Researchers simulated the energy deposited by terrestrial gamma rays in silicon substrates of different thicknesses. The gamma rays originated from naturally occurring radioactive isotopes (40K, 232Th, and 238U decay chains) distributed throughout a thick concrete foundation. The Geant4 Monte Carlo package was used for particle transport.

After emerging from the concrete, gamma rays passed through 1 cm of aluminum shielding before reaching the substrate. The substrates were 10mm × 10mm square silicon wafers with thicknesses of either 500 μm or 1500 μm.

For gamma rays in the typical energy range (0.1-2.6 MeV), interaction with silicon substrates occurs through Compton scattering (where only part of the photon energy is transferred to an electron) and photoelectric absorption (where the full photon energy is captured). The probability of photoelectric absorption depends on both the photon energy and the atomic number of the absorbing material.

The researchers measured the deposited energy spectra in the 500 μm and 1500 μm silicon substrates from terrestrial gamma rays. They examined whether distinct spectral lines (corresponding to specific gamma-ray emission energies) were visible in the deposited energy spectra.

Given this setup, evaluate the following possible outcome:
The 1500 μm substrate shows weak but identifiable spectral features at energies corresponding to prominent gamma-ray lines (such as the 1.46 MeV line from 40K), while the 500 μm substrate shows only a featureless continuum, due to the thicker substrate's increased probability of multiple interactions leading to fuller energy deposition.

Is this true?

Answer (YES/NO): NO